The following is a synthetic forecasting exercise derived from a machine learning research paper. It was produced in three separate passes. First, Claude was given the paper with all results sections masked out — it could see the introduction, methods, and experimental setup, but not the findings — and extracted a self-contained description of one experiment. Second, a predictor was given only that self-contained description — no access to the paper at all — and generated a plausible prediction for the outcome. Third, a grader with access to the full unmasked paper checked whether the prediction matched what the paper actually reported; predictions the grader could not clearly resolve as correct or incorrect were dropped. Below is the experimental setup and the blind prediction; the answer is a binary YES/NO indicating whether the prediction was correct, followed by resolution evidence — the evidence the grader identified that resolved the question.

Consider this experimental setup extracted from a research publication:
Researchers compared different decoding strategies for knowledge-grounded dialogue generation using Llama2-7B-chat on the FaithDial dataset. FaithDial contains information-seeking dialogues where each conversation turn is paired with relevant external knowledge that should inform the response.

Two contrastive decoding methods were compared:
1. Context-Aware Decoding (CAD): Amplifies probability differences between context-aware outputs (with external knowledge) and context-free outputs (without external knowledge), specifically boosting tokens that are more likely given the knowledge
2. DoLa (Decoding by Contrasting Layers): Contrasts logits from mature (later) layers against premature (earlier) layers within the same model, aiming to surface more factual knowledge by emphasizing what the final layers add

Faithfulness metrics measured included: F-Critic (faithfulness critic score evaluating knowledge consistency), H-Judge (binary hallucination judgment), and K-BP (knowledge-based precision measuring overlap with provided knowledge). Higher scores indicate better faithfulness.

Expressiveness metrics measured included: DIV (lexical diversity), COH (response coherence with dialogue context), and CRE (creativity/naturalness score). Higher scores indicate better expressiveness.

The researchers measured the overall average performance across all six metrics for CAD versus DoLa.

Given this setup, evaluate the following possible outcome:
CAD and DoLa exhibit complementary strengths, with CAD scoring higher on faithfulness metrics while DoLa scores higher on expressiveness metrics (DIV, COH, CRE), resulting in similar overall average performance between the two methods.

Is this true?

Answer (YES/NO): NO